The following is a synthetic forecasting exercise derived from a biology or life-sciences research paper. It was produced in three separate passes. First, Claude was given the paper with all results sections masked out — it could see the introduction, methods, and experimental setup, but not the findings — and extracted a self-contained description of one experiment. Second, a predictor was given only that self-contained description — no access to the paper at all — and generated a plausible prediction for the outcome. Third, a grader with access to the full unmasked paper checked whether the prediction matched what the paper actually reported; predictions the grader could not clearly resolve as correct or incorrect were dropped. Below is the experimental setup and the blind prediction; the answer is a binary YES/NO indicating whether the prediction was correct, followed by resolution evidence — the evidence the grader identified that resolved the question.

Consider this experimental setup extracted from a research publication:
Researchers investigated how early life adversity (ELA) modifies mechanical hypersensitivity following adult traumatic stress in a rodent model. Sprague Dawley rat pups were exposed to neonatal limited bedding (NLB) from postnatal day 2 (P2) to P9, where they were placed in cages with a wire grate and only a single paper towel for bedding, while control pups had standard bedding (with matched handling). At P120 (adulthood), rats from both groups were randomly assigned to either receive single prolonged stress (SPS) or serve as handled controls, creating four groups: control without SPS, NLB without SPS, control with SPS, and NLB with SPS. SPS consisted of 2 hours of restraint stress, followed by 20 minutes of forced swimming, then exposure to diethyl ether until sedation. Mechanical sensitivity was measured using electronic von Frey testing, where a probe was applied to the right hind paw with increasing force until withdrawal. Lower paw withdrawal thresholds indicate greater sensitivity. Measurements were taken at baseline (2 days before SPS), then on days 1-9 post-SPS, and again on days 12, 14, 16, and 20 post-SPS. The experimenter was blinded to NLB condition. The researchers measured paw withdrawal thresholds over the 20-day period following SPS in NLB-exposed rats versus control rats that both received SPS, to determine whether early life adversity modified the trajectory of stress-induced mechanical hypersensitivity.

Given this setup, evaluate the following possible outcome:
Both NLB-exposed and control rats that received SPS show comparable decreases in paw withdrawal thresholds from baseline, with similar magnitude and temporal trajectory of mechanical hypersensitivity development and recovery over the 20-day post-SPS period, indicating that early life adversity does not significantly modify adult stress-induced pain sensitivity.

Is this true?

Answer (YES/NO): NO